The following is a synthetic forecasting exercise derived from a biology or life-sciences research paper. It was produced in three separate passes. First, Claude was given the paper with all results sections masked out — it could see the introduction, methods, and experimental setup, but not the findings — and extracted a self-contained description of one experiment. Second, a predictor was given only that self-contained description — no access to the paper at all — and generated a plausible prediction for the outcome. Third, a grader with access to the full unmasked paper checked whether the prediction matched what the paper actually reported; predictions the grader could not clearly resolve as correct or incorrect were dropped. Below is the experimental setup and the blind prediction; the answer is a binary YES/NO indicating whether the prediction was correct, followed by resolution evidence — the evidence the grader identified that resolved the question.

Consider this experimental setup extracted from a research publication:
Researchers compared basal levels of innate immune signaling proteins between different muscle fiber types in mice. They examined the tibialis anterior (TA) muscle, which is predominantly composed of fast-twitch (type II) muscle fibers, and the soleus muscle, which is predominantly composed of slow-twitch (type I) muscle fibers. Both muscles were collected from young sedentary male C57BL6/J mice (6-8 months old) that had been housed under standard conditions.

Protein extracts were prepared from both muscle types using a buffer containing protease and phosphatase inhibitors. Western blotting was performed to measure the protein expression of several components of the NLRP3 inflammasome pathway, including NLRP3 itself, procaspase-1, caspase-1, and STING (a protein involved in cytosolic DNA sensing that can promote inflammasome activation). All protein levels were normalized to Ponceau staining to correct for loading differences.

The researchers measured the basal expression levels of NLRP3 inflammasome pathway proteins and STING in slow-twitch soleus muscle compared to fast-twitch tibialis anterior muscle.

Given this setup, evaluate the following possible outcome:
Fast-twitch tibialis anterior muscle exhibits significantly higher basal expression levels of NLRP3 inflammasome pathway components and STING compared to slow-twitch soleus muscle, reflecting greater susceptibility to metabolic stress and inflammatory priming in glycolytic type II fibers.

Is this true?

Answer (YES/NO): NO